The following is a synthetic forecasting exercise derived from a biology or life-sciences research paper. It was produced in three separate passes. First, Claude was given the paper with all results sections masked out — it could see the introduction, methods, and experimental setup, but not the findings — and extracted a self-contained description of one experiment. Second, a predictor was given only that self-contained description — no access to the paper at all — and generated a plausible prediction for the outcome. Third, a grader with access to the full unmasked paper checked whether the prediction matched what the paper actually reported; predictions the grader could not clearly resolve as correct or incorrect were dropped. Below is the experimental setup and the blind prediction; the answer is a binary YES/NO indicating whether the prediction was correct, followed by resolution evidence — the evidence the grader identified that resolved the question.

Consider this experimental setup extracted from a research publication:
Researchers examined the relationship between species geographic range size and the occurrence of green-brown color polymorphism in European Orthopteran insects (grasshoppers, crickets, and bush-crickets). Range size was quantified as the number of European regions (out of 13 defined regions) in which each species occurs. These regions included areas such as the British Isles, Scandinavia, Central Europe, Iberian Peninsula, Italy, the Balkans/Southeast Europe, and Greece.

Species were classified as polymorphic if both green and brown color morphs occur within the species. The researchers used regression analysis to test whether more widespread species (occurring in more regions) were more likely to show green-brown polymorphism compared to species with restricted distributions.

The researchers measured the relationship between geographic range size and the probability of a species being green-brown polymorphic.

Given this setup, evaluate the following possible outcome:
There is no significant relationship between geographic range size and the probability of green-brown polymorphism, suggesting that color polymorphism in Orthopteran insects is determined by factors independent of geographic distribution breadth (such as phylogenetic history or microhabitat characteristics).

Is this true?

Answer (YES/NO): NO